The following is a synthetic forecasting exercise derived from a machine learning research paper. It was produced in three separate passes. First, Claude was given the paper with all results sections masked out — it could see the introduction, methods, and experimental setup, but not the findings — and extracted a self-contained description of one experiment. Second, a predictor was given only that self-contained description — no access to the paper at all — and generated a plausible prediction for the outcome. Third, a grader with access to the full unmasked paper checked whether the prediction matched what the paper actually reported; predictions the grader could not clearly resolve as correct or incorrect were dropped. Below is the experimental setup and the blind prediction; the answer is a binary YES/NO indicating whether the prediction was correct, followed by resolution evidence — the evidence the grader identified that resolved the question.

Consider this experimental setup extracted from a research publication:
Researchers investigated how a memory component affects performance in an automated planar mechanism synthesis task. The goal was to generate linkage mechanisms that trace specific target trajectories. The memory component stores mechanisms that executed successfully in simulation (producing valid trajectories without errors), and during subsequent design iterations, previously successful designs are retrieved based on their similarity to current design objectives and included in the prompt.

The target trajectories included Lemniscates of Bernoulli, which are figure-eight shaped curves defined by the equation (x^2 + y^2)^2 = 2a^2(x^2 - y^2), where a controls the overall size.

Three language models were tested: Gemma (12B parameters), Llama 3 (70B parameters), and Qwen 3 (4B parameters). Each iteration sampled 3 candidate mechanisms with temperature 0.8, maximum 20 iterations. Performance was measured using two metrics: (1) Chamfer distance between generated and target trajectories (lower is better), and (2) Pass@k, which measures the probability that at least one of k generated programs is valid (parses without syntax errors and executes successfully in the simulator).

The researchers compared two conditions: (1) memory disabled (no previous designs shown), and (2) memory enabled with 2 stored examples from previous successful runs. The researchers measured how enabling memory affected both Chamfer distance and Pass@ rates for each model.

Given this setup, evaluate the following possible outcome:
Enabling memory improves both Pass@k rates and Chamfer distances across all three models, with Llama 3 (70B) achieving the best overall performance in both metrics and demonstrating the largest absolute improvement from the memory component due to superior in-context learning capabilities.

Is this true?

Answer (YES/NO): NO